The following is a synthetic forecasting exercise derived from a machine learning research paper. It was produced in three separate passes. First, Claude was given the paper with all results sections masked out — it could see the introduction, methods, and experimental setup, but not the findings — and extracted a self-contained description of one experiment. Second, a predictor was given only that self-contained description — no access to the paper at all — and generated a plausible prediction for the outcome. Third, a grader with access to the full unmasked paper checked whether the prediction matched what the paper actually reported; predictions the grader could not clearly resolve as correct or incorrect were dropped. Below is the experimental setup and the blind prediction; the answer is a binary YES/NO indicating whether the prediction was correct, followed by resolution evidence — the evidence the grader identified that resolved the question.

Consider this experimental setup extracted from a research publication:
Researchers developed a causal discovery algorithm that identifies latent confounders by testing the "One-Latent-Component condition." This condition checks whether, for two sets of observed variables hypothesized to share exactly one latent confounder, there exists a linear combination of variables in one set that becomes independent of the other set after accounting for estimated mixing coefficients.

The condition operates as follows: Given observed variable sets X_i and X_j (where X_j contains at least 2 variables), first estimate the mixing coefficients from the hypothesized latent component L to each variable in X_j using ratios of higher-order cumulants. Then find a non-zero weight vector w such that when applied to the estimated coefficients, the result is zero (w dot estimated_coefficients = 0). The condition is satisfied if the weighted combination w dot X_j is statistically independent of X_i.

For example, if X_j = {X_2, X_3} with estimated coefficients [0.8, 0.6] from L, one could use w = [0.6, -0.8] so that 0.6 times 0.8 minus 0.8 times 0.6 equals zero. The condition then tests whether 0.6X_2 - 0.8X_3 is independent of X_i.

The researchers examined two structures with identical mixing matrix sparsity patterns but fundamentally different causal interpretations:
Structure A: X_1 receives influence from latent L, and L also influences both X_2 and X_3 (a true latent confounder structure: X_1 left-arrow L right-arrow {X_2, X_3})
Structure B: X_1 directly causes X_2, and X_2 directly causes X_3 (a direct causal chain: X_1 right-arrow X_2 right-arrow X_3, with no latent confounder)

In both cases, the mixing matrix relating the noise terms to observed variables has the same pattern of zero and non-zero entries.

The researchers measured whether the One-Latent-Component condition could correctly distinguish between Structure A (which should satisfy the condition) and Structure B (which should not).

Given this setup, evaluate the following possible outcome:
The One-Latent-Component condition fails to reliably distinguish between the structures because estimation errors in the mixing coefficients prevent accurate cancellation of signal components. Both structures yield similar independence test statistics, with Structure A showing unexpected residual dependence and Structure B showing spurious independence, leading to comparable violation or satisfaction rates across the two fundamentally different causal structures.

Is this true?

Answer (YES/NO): NO